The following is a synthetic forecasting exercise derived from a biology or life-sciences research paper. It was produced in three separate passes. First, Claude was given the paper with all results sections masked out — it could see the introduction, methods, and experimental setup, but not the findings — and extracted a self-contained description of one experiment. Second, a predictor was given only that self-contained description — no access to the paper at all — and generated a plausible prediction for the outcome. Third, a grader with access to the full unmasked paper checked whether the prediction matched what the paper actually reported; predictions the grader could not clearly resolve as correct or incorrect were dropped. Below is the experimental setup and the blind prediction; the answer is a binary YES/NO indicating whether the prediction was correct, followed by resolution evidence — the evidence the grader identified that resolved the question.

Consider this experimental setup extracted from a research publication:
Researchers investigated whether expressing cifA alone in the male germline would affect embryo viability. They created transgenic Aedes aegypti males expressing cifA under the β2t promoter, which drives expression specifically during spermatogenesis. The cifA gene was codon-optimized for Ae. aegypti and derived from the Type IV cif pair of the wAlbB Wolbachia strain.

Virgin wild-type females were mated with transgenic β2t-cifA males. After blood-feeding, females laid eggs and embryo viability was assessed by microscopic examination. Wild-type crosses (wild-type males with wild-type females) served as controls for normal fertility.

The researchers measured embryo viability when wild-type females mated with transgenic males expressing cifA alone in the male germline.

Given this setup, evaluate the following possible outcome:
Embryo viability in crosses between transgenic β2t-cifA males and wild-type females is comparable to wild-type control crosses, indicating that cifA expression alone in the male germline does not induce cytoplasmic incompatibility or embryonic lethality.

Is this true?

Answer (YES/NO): YES